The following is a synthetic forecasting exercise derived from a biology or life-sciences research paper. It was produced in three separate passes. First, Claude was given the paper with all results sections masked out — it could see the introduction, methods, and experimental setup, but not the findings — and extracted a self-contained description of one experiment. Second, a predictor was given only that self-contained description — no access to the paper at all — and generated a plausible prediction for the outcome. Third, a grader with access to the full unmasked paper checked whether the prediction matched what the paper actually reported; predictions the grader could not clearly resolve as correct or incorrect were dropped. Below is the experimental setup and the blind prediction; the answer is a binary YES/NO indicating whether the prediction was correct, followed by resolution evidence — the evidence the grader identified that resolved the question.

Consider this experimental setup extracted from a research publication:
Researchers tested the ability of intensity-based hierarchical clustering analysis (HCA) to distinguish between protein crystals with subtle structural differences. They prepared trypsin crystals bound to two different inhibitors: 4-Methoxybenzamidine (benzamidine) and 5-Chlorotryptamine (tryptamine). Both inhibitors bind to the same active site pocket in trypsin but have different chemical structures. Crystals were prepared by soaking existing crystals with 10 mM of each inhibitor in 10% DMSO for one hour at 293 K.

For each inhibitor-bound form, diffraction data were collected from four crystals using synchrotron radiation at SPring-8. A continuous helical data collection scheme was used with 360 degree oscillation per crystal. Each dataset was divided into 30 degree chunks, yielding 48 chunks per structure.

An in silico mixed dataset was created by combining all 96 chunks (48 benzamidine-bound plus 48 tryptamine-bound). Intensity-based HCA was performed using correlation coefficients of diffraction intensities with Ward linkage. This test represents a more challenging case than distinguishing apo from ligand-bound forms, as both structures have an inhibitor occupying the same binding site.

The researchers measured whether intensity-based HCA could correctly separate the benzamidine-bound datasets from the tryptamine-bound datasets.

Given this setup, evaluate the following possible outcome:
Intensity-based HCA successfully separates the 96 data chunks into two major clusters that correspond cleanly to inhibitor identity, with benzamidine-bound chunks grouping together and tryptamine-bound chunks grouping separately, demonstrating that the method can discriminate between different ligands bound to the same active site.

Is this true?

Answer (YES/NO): YES